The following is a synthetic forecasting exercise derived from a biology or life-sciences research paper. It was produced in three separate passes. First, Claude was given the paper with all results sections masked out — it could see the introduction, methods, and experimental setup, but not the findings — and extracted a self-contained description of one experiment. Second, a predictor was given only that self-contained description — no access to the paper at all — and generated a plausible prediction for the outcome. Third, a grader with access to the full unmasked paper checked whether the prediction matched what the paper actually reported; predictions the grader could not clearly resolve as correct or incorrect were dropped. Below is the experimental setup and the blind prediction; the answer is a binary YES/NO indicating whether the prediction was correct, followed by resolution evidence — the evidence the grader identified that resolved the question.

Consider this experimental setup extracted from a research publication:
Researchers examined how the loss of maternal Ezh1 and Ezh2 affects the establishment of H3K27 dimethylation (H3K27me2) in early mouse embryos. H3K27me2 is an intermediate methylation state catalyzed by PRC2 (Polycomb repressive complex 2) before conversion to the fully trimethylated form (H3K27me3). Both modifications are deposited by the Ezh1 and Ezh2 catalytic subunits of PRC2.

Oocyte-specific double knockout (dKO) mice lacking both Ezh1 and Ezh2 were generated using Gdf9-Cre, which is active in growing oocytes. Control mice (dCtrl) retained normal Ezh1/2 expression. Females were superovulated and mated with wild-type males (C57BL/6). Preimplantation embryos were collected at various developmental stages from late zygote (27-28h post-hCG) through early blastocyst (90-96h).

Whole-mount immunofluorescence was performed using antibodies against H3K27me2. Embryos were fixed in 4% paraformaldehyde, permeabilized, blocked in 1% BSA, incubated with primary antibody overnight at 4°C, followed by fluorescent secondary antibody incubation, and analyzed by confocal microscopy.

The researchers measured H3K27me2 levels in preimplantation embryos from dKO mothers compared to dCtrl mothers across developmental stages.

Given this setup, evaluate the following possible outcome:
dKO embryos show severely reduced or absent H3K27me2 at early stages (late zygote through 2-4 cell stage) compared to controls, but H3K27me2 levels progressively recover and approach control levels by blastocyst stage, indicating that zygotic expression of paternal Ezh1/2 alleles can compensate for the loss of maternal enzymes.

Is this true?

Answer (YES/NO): NO